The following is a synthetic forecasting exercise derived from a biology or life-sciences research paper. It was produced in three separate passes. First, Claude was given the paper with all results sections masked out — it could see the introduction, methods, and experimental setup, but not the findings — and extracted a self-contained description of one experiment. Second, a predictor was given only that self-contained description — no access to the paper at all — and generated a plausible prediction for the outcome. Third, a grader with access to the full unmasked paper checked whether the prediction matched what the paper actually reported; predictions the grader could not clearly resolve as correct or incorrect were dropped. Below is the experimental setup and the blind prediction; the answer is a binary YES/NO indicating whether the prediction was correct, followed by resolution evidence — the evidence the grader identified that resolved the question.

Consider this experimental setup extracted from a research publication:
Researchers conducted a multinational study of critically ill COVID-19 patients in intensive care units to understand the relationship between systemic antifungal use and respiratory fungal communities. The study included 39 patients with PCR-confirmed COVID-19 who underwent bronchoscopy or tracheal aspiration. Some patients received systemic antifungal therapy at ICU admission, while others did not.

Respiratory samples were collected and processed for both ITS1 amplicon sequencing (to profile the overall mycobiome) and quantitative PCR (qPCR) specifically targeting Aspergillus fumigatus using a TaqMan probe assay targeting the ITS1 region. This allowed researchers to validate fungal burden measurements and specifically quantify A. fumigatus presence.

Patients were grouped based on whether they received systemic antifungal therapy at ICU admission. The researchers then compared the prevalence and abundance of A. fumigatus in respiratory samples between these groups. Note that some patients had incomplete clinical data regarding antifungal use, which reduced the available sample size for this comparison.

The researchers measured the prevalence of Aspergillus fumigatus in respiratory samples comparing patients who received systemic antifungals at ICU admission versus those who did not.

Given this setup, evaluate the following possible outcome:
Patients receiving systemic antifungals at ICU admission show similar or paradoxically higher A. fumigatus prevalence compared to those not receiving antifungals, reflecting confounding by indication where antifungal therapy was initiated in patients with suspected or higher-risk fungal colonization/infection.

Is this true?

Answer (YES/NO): NO